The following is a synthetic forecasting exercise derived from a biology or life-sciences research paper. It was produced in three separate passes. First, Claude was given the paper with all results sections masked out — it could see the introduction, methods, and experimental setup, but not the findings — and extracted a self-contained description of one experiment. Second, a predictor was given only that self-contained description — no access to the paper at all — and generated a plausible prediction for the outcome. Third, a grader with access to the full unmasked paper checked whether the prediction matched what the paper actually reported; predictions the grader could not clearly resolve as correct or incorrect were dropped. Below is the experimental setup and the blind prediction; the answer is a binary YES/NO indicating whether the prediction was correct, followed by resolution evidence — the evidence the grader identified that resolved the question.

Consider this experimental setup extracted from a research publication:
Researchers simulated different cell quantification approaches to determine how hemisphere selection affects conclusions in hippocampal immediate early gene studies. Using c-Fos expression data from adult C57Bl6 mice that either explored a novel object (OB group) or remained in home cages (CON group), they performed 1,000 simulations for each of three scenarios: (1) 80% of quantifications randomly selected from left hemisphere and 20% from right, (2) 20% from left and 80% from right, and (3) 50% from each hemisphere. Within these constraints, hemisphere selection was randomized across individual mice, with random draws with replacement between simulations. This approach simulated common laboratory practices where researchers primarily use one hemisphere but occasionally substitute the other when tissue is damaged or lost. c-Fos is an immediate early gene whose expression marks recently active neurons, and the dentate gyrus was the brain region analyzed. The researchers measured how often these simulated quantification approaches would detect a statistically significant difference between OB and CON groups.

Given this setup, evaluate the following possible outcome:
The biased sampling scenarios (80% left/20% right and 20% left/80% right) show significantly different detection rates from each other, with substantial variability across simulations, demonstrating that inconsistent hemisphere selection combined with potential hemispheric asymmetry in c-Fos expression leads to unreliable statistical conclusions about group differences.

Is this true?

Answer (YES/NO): YES